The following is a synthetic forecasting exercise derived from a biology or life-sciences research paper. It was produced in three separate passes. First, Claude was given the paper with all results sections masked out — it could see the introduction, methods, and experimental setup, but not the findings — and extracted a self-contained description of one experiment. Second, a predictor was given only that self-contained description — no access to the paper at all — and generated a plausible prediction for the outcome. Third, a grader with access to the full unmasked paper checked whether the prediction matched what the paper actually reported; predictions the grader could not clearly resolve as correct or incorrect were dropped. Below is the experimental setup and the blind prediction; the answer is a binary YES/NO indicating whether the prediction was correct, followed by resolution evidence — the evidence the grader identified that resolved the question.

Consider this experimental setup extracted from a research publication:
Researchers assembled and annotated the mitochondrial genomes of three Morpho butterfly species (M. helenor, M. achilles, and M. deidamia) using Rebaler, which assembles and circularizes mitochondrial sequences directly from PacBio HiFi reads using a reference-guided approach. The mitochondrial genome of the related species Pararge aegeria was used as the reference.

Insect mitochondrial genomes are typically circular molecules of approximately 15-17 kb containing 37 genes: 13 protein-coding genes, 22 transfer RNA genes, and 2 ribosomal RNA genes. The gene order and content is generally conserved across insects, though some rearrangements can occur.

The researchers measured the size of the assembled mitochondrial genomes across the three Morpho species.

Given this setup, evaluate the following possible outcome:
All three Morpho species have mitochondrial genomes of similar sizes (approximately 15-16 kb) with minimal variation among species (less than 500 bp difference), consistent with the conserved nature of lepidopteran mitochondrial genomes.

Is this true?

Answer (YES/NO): YES